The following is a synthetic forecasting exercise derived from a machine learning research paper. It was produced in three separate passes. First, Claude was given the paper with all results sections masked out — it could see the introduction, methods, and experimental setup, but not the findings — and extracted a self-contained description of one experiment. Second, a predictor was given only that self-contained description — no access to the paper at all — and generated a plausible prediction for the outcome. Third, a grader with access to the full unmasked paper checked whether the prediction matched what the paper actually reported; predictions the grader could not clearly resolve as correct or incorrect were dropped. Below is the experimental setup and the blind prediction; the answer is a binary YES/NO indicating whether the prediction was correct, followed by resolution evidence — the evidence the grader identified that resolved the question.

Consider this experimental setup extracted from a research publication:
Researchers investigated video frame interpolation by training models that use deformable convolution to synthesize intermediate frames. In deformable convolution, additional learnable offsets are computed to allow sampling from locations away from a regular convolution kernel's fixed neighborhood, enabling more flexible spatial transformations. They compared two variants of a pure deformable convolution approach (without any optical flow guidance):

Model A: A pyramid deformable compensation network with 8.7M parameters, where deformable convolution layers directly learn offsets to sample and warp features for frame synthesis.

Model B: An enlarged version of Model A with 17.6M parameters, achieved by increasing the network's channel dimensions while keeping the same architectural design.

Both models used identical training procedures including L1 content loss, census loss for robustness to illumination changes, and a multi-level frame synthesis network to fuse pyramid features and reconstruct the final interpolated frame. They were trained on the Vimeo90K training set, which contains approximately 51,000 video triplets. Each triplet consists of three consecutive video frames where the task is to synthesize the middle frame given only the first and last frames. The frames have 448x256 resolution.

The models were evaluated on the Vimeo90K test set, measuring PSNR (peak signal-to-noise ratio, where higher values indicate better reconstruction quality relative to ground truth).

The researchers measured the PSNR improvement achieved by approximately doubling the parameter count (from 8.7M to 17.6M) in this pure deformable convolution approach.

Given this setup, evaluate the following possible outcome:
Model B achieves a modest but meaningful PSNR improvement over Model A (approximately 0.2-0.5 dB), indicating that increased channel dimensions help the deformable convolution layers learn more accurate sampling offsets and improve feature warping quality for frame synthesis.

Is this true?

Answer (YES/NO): YES